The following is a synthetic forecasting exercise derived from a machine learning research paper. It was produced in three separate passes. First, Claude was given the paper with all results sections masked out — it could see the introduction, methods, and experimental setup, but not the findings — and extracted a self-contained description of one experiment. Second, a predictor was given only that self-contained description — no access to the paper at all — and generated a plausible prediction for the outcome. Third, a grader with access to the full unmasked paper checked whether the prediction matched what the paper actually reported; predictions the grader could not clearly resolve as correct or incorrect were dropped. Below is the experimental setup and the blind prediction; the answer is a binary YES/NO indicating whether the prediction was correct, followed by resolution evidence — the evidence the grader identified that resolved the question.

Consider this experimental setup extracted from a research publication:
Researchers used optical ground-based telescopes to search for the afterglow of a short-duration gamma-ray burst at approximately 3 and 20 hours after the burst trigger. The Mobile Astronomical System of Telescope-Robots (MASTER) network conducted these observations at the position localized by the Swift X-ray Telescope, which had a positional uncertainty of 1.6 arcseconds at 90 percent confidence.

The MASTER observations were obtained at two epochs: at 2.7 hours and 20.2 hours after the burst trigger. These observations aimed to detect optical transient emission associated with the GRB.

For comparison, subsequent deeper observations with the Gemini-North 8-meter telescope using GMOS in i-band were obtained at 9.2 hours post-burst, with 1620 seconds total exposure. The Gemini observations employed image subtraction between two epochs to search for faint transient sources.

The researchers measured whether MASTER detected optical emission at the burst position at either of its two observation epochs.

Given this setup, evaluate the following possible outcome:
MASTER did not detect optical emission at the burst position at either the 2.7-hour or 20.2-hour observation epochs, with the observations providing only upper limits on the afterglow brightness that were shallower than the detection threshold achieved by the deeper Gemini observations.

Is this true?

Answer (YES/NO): YES